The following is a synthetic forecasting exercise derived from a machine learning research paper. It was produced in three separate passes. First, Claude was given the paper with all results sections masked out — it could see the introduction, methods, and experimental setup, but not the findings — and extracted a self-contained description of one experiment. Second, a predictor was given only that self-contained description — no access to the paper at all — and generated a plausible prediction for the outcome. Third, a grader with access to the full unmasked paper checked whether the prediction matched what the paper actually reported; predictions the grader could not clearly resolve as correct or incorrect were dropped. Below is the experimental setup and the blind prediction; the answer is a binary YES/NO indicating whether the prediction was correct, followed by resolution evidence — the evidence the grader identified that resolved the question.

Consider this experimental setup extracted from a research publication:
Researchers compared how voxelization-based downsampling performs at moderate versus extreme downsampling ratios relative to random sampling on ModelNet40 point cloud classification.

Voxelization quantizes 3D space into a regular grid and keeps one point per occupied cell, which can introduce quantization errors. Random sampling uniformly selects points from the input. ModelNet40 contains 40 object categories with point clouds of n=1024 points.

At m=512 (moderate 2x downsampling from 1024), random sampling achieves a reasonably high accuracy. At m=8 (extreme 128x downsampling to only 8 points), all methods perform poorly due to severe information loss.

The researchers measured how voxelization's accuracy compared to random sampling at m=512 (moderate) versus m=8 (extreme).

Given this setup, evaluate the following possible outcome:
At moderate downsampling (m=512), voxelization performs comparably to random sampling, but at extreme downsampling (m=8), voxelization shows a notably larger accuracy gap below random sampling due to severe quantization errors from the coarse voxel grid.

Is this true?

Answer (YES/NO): NO